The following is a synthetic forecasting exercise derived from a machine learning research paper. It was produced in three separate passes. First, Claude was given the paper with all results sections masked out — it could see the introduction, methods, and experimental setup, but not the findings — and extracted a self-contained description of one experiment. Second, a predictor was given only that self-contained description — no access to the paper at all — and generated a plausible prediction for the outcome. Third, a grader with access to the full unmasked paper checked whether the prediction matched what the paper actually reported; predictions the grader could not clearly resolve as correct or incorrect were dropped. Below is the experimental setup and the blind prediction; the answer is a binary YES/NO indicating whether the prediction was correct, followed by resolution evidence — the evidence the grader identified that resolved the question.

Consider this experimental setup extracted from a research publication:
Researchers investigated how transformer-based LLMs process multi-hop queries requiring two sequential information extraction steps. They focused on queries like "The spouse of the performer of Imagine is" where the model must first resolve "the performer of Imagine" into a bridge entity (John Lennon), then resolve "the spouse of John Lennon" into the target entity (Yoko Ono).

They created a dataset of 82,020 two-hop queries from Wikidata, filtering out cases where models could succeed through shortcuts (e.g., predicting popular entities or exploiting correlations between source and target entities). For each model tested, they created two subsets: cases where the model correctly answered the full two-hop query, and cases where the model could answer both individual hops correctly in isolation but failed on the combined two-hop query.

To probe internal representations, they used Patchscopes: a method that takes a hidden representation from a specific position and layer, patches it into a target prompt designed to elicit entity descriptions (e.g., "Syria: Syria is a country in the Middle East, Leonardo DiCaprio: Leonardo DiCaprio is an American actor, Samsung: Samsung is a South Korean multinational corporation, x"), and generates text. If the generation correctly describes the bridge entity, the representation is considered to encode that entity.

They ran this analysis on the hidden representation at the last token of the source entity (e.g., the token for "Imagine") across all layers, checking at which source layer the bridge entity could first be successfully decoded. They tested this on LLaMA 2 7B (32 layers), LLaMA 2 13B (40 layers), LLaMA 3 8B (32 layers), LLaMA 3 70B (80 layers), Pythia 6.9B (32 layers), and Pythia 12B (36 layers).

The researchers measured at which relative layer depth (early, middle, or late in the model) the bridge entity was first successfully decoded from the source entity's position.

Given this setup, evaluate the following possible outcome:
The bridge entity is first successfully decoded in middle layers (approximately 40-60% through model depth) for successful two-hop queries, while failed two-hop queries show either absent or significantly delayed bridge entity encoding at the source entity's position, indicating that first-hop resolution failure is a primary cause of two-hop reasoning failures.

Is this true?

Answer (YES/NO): NO